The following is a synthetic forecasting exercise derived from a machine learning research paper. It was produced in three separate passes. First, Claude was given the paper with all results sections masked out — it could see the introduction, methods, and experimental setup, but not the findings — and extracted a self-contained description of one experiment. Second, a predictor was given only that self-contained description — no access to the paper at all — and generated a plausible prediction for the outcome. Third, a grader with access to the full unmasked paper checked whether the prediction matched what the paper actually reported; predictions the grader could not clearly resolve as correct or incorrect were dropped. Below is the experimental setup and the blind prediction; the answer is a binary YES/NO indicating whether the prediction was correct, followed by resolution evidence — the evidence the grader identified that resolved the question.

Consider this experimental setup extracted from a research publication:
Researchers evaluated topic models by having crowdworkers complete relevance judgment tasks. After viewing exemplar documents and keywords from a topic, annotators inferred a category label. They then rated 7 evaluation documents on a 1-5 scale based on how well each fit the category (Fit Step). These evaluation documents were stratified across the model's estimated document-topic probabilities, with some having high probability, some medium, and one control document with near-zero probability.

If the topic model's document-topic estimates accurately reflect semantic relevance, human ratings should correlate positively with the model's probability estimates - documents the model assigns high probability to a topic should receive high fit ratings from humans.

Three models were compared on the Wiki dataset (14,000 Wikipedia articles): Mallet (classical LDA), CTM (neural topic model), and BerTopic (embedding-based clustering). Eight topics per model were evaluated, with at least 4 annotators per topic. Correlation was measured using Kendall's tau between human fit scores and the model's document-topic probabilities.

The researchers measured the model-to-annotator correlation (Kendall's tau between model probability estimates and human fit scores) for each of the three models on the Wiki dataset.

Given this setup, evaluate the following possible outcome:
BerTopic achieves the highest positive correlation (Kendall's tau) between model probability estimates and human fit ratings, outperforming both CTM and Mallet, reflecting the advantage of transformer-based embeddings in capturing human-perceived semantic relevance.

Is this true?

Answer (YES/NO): NO